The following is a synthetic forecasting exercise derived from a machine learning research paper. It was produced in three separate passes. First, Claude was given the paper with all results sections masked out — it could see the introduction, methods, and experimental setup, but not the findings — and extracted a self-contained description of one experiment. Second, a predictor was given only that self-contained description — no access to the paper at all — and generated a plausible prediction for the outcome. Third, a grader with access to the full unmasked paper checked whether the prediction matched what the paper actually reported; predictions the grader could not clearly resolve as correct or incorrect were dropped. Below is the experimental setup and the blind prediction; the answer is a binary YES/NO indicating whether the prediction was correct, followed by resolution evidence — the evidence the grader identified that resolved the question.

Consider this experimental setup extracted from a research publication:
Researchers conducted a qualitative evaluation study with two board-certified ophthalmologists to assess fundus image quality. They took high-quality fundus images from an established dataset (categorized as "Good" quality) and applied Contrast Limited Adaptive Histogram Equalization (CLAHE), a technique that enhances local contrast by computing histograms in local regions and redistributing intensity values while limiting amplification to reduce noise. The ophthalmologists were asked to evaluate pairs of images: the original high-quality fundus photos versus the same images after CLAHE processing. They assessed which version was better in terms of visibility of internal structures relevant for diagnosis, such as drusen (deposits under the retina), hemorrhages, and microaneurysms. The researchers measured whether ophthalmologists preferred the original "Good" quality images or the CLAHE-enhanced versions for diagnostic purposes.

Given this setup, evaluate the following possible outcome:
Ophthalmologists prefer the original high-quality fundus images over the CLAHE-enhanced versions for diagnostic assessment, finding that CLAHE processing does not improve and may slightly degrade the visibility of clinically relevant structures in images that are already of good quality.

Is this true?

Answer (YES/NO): NO